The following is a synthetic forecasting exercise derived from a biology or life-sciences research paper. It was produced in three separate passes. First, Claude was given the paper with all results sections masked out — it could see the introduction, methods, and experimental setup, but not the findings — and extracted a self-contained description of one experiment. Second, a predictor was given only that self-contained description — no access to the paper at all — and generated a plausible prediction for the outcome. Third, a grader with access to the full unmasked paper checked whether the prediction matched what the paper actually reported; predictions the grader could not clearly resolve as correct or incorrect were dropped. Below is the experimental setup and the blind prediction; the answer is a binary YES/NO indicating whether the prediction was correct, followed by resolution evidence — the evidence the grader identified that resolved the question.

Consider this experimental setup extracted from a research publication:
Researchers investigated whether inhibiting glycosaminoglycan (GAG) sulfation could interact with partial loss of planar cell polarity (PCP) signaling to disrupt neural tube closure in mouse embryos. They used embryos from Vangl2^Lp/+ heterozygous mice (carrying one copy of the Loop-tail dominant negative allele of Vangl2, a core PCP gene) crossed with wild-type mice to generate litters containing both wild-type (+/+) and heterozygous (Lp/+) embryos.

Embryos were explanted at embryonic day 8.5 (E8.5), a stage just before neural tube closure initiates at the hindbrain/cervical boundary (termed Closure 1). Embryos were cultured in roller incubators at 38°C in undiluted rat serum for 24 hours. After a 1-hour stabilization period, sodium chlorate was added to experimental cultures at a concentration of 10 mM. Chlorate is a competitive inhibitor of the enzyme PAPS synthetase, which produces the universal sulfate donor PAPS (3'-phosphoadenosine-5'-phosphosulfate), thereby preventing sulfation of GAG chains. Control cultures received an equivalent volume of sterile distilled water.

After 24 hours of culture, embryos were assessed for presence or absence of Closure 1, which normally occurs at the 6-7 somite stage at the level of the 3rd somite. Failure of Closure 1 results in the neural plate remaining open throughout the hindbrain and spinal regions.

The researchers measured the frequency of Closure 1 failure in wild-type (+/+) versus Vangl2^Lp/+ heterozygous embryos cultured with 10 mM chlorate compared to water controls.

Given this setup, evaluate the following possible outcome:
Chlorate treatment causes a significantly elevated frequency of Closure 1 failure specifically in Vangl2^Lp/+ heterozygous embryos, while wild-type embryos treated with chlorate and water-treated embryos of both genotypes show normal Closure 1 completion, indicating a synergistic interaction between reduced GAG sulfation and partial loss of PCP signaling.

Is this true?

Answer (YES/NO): YES